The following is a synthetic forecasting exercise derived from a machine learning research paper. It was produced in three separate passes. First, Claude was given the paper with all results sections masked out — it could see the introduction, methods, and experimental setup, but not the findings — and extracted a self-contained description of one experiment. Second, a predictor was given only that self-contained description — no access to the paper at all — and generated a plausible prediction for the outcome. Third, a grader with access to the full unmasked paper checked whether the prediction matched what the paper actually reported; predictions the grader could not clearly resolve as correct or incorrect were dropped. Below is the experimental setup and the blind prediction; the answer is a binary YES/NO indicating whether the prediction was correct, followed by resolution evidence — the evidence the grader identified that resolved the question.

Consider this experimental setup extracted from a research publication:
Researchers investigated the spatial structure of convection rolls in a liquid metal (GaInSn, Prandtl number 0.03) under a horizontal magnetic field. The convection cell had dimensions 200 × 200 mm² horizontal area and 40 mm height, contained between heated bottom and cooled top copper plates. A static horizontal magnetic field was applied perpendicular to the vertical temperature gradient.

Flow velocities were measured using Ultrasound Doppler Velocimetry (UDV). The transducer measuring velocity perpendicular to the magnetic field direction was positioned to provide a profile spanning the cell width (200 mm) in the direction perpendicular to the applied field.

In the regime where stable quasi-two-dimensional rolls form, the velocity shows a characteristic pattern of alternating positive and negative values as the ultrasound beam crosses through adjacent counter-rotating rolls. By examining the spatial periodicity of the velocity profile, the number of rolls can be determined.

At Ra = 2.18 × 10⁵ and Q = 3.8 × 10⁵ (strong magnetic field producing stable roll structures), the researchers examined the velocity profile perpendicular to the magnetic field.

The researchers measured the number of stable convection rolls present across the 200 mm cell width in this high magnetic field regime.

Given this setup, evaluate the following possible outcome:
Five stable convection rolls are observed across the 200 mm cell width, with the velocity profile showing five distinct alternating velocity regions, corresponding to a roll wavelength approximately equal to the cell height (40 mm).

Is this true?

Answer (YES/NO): YES